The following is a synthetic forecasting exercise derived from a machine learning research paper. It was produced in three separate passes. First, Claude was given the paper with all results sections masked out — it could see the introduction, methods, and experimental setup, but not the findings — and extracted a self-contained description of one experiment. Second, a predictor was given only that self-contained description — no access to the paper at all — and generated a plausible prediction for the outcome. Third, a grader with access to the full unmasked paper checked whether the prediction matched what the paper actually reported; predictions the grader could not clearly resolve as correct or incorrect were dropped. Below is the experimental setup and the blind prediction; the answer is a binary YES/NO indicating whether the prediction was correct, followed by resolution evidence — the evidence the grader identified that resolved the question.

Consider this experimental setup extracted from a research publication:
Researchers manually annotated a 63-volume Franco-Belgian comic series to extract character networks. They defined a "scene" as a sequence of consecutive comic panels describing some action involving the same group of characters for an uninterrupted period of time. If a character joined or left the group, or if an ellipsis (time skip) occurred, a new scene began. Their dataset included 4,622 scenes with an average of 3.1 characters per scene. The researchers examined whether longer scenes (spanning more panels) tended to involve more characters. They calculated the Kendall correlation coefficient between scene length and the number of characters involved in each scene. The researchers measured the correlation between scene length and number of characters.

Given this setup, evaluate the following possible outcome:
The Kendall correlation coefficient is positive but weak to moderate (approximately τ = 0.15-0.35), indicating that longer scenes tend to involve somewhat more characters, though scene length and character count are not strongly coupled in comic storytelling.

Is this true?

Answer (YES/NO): YES